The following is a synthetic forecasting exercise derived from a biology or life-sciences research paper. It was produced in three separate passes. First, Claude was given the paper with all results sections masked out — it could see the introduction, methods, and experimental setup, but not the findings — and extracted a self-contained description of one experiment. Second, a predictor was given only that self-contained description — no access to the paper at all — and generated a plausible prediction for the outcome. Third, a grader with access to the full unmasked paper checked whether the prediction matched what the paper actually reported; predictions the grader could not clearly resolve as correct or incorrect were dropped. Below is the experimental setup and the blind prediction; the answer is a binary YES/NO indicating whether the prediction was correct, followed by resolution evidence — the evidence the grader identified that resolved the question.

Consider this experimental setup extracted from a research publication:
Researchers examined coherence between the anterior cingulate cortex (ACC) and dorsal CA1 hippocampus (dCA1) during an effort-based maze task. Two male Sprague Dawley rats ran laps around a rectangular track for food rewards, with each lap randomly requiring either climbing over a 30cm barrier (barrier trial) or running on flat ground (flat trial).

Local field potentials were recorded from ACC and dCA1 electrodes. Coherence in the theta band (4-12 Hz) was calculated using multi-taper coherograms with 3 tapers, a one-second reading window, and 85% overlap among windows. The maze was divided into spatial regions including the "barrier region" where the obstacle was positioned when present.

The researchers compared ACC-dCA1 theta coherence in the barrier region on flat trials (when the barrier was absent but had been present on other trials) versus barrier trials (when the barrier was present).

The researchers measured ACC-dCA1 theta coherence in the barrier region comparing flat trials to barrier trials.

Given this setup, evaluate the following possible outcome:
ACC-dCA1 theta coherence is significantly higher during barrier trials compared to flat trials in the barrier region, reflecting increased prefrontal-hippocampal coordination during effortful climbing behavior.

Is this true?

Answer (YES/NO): NO